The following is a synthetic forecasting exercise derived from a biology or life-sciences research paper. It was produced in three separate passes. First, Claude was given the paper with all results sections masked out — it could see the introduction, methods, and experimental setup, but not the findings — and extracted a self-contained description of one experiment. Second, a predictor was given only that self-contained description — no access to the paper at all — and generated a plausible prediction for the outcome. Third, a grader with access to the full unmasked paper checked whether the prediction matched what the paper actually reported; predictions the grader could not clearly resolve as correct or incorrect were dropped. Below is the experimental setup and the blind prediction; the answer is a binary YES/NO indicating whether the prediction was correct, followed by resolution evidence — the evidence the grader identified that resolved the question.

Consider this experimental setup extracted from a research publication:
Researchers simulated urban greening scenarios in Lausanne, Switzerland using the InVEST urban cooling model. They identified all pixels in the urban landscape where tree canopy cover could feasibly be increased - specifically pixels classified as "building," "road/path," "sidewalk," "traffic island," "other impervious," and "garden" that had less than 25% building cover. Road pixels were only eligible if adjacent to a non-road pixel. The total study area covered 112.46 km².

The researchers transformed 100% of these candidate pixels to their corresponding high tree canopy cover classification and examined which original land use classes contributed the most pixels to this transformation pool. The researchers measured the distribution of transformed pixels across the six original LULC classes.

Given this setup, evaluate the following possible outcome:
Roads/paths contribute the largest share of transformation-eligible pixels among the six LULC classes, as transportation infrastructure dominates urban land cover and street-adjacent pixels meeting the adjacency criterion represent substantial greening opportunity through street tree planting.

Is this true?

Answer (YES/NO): NO